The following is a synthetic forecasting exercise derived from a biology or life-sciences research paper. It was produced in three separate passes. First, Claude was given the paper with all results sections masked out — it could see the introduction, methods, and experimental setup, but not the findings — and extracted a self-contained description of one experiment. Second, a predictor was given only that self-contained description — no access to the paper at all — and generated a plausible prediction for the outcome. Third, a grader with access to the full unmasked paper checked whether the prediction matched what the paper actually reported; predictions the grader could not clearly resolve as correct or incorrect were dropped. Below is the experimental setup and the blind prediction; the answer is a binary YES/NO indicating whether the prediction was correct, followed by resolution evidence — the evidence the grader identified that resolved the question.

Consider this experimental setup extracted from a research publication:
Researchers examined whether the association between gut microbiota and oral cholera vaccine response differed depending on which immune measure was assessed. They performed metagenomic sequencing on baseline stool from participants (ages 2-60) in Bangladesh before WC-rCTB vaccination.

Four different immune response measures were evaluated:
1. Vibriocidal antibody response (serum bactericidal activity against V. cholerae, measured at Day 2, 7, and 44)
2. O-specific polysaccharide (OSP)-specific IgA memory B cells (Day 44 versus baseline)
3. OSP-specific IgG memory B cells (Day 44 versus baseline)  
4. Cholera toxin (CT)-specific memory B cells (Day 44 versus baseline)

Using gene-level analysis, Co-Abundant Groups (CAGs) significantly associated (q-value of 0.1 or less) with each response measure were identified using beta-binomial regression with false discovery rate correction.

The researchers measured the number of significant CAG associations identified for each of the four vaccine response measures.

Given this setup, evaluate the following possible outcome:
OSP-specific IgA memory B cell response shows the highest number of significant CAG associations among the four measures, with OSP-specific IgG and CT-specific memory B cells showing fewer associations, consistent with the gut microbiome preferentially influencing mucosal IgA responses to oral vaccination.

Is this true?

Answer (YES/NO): YES